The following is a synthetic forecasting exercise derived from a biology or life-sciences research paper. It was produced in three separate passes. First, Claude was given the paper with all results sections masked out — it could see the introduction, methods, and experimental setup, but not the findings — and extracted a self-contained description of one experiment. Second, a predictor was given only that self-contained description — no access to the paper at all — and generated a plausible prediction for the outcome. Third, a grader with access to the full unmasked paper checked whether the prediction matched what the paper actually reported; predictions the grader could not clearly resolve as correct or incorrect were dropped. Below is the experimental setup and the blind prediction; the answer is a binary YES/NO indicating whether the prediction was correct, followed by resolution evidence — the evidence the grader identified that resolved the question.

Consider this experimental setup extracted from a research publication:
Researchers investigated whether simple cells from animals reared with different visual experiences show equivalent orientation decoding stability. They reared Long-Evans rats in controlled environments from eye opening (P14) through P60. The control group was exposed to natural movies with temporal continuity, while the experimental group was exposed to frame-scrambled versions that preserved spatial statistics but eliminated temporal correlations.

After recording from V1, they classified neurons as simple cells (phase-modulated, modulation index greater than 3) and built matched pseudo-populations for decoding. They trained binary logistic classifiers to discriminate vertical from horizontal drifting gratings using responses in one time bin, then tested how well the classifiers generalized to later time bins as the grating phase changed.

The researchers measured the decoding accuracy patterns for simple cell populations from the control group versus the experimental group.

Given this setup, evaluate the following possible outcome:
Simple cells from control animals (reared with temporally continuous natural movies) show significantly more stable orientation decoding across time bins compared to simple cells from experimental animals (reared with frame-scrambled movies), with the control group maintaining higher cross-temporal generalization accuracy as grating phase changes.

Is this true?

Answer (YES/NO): NO